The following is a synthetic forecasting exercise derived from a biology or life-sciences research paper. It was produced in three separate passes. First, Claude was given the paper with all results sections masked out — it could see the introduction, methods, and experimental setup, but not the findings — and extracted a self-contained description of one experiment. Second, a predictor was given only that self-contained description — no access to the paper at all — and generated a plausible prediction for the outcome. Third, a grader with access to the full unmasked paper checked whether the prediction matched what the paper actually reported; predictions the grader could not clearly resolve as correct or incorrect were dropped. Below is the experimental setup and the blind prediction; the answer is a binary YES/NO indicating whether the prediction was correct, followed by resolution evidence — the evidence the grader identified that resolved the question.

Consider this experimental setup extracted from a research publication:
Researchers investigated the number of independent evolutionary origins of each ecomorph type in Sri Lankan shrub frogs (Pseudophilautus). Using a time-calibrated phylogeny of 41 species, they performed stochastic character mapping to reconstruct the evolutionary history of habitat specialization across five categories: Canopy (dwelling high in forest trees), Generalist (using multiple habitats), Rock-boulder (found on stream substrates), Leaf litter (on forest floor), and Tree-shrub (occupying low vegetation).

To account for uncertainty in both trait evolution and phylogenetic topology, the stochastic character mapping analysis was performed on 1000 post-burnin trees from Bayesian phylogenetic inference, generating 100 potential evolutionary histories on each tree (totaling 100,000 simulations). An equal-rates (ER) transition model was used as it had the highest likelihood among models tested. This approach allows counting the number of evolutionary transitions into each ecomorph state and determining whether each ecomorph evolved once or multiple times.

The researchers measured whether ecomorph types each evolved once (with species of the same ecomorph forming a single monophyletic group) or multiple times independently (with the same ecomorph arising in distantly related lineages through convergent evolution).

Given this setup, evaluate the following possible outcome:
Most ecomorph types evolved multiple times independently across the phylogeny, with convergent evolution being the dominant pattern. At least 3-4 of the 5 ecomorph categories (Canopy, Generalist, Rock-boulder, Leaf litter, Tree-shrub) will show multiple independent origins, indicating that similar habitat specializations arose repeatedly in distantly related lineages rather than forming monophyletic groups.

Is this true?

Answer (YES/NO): YES